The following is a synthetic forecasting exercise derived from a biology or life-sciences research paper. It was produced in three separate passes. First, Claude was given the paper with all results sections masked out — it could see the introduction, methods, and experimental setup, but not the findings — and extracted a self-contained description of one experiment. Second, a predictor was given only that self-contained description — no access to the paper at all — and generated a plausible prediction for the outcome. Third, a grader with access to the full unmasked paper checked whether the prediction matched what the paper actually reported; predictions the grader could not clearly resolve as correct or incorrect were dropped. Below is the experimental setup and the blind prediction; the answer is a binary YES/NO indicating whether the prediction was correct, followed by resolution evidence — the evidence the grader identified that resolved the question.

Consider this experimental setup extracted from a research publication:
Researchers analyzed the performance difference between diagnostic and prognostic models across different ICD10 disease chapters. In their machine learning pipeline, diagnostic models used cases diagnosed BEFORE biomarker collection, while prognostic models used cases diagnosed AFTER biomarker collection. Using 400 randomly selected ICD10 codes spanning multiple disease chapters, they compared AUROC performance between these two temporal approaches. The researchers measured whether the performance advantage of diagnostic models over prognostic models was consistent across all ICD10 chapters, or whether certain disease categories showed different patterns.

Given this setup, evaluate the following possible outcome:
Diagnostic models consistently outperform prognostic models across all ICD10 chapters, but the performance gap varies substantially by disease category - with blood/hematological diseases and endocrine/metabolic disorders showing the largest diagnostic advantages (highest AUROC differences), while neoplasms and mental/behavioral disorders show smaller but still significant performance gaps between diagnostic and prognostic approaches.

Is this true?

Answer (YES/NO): NO